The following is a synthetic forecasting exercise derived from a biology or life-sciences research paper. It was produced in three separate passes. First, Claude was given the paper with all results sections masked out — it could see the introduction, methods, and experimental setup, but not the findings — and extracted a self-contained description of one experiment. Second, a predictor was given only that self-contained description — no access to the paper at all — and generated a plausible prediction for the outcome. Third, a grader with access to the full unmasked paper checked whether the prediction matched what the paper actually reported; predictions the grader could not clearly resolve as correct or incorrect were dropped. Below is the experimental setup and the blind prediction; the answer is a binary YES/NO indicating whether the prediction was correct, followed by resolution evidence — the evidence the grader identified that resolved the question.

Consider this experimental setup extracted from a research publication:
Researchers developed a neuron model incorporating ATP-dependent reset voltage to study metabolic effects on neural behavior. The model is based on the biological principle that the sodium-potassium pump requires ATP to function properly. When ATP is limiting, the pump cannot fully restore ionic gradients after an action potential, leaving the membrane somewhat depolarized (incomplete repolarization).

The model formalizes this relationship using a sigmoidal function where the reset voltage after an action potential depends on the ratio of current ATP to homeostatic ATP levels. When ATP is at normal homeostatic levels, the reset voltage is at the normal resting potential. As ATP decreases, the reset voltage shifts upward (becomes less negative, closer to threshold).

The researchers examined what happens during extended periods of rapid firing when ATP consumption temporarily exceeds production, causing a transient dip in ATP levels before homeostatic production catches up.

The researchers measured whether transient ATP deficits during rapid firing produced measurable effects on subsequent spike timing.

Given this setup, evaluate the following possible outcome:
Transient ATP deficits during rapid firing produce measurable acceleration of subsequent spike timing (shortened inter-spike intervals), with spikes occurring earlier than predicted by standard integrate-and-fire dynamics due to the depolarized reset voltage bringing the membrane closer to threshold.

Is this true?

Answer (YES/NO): YES